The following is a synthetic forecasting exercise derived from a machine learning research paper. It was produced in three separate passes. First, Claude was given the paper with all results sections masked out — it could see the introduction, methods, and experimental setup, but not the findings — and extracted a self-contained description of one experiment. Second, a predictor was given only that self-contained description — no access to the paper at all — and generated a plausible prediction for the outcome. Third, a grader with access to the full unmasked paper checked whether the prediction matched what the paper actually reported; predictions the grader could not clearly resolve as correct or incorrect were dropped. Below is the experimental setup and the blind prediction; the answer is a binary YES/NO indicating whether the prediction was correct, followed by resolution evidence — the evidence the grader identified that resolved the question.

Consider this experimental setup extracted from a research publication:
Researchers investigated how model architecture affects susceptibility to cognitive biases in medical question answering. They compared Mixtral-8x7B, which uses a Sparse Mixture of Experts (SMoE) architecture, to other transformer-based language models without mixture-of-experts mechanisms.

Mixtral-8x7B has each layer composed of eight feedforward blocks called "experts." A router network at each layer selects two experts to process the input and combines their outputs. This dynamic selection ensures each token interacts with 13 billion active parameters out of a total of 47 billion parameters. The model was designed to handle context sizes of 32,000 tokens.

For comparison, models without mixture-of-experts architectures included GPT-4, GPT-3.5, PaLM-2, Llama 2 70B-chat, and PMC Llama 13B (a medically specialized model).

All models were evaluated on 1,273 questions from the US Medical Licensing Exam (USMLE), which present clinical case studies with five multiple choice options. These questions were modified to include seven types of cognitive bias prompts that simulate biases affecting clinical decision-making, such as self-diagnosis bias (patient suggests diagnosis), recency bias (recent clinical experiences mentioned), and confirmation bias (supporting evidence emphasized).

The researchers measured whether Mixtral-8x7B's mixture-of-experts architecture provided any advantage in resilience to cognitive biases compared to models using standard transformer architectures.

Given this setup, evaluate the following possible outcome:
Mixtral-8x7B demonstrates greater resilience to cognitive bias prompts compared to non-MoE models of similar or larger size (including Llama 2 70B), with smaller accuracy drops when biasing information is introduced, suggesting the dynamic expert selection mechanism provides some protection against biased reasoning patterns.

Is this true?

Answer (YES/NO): NO